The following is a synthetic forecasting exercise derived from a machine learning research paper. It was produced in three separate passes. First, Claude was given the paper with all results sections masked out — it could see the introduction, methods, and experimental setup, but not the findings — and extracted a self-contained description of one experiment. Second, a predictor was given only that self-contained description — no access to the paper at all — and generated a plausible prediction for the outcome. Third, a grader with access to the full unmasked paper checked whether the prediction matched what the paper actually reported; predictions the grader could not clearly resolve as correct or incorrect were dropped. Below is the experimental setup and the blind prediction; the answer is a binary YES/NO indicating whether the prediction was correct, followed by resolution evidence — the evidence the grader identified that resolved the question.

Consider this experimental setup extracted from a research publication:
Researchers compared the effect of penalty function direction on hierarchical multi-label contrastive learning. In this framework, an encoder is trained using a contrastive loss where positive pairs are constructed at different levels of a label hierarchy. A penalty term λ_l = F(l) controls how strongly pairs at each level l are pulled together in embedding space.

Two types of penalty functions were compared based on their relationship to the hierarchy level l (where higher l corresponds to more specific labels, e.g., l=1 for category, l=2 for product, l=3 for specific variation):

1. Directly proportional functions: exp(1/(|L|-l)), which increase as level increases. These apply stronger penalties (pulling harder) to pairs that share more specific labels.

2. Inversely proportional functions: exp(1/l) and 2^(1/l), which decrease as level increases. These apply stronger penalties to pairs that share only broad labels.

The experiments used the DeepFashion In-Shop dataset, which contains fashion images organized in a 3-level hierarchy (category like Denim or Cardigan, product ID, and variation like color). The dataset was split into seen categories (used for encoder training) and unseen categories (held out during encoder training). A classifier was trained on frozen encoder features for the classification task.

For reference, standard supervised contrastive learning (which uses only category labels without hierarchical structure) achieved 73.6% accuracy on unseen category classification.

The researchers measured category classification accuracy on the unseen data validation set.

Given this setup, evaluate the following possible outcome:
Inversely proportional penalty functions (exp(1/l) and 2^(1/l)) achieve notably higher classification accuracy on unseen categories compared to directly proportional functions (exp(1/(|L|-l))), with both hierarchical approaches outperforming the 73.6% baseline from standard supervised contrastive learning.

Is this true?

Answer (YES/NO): NO